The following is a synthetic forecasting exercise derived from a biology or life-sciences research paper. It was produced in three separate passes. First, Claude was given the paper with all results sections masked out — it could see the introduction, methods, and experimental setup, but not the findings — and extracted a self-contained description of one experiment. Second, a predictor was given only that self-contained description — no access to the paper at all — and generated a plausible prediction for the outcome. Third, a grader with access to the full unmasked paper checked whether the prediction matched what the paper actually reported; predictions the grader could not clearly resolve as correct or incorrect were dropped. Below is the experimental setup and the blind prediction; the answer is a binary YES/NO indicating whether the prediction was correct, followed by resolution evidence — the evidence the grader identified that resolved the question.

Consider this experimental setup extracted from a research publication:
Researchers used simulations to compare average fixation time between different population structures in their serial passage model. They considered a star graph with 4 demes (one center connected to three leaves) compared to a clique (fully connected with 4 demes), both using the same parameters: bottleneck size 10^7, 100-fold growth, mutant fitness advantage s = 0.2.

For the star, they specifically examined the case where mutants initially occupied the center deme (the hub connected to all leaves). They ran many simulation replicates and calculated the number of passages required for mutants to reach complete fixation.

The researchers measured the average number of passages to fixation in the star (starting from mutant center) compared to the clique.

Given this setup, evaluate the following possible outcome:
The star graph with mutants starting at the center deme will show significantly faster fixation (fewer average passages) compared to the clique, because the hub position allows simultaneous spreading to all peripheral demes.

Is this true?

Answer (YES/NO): NO